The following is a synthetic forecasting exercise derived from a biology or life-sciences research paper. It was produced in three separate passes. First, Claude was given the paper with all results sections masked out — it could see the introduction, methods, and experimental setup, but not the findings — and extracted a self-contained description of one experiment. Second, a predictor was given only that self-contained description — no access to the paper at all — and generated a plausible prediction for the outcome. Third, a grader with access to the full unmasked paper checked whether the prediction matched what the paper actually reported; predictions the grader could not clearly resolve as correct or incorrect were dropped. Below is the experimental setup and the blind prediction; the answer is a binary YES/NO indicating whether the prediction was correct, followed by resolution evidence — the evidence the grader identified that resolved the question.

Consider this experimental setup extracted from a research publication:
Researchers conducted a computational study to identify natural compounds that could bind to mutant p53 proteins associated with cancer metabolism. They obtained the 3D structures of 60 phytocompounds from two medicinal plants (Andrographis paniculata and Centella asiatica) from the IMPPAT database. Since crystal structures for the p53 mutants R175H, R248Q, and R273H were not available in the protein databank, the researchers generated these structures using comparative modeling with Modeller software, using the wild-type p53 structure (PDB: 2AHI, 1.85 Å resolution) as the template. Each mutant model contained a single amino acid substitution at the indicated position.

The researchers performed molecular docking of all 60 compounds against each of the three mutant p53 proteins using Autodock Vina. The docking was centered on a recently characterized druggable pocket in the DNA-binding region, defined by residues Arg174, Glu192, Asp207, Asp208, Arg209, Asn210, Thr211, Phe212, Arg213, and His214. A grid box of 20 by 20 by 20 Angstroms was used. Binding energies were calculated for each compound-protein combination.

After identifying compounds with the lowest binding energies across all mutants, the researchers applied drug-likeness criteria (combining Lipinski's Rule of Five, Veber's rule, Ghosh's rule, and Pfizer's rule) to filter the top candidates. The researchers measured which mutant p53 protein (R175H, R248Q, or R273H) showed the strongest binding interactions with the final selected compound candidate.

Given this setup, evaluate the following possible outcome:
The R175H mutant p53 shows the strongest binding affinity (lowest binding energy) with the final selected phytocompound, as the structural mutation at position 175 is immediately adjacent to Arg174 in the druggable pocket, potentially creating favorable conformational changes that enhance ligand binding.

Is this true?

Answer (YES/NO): NO